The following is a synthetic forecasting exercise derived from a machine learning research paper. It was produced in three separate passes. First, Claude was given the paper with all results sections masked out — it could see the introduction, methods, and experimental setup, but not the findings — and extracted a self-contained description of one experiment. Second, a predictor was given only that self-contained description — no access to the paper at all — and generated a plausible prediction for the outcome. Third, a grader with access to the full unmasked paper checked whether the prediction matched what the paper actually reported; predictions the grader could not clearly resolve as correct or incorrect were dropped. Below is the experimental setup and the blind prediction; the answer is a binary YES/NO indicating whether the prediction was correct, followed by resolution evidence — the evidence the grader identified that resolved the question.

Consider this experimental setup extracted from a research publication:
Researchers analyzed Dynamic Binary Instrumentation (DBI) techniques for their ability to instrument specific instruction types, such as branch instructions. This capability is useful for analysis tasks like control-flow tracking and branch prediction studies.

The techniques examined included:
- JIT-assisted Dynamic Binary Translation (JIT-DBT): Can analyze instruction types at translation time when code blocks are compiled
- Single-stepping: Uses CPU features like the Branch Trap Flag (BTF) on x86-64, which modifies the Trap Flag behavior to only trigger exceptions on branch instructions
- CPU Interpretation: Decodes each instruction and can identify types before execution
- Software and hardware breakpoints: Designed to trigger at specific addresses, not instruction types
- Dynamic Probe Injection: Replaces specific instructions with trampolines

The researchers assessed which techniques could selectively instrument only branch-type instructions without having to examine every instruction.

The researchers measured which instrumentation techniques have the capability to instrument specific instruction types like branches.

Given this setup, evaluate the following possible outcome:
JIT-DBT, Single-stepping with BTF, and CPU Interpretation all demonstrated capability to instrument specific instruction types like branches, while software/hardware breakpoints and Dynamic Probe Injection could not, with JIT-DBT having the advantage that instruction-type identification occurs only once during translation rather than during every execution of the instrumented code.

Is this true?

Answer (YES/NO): YES